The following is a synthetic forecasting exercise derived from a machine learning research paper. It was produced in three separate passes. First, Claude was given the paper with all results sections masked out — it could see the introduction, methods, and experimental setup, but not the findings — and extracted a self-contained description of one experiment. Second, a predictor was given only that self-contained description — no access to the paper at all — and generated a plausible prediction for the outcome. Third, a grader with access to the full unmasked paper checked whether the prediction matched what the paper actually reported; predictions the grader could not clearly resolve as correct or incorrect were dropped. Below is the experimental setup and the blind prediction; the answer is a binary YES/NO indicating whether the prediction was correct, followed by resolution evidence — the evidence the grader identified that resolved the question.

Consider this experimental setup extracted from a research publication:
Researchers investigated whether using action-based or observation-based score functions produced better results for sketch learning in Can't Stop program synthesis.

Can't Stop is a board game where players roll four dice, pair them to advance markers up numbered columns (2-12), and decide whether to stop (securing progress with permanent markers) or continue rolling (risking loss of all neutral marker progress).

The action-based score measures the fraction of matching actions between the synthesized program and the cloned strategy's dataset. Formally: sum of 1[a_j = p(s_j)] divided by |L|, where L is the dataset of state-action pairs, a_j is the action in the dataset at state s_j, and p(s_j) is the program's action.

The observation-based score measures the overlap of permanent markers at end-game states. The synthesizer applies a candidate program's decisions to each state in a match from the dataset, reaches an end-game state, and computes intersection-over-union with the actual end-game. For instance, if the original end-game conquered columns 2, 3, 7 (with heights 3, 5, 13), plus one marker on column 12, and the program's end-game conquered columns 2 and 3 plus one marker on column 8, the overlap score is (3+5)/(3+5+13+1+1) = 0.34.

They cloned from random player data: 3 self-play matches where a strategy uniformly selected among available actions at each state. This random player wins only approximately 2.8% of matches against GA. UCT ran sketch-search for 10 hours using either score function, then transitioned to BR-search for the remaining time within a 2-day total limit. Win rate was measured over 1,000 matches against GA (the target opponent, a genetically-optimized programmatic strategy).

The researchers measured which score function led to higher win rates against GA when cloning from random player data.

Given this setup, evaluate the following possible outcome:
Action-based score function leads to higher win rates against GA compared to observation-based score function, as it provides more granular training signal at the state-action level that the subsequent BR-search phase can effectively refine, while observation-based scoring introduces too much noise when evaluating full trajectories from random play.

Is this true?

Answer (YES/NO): NO